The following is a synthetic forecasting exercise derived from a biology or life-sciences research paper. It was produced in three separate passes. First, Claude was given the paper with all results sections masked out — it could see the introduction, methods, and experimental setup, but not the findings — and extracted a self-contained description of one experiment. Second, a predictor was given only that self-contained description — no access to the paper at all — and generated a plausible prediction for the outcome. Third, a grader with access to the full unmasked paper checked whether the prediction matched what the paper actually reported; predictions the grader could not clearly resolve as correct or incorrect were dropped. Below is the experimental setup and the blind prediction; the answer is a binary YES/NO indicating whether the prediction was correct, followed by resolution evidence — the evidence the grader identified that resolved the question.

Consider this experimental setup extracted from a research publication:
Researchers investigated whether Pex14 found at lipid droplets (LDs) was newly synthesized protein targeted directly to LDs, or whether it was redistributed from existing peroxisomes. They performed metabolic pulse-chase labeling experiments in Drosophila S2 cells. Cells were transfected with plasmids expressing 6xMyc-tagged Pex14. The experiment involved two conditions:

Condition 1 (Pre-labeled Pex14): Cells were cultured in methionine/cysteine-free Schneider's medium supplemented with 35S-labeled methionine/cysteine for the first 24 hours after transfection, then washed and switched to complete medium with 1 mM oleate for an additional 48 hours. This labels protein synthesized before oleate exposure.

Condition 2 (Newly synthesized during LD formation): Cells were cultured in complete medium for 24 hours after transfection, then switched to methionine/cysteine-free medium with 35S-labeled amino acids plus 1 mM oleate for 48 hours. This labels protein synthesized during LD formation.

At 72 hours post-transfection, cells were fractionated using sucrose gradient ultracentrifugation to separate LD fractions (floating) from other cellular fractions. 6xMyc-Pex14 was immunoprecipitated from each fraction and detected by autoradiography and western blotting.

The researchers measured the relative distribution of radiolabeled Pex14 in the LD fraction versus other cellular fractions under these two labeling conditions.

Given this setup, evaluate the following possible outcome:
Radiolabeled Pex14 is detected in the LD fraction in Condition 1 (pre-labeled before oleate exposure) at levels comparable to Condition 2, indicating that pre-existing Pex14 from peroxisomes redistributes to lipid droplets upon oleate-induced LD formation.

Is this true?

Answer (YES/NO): NO